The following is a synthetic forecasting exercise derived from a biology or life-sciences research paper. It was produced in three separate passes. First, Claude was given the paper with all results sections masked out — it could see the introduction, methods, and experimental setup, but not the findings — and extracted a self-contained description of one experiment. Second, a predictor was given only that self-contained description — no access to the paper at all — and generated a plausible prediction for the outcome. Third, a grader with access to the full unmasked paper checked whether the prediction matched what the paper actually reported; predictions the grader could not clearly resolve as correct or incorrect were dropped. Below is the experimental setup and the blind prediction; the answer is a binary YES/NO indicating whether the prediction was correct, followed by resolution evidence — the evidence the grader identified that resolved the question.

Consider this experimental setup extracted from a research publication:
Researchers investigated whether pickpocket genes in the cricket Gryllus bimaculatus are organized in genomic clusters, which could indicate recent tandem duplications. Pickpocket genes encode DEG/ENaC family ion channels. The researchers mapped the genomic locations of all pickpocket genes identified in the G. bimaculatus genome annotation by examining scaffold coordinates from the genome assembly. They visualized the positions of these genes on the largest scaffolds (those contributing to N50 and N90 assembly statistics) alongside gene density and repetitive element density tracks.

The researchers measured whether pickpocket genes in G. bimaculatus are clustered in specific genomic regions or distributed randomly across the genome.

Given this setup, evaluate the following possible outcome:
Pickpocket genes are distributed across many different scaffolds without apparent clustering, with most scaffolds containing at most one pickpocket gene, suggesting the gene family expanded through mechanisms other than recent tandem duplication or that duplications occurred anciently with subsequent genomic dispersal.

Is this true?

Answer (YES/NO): NO